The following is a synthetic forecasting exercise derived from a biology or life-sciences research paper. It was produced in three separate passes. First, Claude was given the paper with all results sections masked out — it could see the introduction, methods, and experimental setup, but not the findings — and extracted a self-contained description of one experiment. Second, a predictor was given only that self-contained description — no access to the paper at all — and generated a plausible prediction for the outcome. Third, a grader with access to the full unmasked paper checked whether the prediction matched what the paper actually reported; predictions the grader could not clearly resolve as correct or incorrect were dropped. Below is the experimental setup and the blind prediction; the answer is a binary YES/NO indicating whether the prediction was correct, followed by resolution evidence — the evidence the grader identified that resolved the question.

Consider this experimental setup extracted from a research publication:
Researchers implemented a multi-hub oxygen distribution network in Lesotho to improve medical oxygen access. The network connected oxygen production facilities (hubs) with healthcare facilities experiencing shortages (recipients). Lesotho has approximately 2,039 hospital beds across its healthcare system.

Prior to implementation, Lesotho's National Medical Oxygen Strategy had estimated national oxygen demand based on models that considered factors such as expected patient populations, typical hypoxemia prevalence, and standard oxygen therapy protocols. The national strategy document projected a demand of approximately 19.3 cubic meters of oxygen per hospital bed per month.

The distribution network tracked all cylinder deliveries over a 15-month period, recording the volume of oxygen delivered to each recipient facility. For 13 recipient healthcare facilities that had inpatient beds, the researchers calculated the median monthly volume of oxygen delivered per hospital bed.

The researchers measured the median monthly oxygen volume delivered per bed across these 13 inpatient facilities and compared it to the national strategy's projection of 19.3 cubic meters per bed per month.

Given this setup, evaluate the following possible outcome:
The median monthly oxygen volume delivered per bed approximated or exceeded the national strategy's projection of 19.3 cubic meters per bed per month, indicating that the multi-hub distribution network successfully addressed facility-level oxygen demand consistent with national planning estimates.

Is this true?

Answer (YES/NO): NO